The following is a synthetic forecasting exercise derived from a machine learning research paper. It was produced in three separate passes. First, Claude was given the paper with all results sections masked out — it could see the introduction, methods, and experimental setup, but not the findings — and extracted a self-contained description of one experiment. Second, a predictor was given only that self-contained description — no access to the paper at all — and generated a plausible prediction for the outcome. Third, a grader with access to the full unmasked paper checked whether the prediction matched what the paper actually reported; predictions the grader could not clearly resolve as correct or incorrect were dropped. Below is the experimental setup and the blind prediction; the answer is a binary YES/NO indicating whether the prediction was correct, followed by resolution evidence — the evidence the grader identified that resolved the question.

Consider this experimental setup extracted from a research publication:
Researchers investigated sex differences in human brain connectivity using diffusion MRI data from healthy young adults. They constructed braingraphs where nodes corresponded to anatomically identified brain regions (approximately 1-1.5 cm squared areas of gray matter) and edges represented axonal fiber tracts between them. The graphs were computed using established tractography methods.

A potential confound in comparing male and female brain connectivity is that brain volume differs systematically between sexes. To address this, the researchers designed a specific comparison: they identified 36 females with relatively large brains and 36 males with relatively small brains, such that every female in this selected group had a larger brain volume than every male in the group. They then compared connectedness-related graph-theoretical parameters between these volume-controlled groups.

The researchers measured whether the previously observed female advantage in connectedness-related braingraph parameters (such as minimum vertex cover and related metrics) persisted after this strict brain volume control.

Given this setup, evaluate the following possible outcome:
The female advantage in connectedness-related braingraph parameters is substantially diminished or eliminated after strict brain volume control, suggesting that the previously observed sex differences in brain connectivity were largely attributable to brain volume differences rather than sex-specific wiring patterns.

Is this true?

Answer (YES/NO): NO